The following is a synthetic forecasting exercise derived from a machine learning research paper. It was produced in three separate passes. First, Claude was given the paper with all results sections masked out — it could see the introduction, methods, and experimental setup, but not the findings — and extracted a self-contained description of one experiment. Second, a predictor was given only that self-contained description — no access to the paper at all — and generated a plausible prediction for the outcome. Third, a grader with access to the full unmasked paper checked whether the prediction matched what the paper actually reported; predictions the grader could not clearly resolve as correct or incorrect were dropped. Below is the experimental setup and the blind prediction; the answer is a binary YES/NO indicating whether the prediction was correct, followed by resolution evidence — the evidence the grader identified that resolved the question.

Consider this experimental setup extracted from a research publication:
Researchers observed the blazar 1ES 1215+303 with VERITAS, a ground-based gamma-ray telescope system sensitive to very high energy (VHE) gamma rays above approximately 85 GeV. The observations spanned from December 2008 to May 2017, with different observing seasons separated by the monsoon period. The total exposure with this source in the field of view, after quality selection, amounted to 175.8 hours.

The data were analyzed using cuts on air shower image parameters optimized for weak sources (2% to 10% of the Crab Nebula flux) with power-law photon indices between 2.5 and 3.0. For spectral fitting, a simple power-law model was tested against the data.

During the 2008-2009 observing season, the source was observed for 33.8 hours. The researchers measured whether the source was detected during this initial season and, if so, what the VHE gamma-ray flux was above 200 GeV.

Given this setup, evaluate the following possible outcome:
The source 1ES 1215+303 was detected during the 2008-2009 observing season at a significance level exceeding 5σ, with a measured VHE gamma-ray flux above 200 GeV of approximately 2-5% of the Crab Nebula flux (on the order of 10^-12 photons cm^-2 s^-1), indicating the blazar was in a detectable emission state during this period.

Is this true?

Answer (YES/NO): NO